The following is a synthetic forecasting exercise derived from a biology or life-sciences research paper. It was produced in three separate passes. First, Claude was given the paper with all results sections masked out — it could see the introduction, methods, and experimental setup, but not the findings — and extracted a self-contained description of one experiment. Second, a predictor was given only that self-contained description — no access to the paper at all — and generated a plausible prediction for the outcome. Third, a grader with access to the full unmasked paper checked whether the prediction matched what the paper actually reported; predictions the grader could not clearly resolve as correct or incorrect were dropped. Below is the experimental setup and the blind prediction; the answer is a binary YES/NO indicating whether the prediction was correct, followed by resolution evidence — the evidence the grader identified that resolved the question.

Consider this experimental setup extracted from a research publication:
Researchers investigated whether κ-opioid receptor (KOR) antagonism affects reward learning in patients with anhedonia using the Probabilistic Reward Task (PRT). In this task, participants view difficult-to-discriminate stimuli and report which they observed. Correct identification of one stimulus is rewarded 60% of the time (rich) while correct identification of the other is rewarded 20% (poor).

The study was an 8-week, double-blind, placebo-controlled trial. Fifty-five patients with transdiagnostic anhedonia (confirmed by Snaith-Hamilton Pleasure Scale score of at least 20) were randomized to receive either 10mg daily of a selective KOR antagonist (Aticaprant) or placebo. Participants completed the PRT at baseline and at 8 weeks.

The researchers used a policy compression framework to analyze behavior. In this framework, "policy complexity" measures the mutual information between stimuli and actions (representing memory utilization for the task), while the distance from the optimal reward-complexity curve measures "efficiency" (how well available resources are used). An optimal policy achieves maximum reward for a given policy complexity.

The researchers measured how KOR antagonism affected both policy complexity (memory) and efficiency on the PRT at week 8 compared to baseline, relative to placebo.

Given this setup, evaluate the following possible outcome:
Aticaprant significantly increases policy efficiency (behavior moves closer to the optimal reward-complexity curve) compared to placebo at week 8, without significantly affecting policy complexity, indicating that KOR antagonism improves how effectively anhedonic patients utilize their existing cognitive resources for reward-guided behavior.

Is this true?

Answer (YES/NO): NO